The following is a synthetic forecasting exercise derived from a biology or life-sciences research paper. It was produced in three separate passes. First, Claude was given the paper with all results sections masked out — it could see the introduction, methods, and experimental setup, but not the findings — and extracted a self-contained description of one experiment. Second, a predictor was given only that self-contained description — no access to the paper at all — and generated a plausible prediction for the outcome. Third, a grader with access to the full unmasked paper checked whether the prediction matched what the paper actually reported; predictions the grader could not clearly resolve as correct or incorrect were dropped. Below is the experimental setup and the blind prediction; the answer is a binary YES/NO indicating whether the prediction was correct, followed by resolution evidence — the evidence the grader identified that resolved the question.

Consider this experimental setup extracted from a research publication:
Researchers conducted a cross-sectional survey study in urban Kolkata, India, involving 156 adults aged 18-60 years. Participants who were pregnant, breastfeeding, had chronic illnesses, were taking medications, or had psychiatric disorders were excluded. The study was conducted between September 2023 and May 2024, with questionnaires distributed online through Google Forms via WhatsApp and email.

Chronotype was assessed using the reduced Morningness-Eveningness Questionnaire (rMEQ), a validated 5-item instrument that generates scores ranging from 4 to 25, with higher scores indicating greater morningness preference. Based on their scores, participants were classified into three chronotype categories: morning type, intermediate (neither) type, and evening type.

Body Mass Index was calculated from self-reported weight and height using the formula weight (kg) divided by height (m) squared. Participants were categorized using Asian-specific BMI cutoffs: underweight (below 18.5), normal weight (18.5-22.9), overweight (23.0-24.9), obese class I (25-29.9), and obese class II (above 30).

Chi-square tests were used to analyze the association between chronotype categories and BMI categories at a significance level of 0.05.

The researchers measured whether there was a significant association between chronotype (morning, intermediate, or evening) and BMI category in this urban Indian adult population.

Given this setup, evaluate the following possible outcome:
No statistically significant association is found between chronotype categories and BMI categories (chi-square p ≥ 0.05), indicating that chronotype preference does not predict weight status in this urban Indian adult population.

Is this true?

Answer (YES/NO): YES